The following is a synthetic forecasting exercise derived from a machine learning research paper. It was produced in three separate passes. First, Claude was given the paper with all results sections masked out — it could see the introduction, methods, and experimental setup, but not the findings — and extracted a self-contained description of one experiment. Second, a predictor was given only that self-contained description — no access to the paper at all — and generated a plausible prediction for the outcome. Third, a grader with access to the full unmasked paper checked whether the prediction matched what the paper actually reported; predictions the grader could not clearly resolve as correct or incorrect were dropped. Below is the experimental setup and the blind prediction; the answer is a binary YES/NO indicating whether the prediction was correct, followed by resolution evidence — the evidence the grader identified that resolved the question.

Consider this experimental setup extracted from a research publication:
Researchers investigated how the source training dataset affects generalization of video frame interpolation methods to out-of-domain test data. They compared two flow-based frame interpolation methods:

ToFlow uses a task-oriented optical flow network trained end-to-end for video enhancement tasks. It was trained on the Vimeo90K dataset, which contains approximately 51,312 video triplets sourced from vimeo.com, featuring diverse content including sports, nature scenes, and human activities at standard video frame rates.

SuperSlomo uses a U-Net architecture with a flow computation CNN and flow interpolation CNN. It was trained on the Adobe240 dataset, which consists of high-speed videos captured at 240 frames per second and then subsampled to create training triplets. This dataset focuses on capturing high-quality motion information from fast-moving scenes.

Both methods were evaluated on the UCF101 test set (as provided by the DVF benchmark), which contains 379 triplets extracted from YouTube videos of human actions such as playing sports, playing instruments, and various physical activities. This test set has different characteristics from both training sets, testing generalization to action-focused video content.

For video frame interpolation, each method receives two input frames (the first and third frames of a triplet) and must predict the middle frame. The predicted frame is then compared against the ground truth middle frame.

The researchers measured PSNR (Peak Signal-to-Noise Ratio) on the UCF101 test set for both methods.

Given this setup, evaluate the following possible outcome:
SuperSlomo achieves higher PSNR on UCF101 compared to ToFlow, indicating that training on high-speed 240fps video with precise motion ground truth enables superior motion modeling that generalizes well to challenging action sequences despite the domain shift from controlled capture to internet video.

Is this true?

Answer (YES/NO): YES